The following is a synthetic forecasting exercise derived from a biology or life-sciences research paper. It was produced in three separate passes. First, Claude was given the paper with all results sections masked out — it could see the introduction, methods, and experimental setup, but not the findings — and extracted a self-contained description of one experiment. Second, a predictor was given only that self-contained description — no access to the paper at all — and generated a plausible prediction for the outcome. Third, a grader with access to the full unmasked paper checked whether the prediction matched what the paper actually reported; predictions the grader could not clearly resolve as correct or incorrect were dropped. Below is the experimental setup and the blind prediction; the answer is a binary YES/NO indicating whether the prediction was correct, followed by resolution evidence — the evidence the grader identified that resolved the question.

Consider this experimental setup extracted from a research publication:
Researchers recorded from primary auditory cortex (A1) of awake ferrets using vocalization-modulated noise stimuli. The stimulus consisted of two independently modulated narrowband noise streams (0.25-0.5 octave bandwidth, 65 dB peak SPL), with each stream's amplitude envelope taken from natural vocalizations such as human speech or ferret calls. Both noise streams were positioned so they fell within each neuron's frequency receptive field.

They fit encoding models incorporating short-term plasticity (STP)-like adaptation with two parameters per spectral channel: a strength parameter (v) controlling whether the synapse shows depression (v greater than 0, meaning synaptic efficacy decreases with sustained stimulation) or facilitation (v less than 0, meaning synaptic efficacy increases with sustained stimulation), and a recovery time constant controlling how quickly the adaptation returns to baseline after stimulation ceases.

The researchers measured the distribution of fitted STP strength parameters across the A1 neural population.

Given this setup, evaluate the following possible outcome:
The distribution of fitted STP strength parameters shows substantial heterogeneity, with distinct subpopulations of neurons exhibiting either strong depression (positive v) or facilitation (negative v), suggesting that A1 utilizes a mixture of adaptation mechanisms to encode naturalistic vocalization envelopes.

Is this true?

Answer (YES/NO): NO